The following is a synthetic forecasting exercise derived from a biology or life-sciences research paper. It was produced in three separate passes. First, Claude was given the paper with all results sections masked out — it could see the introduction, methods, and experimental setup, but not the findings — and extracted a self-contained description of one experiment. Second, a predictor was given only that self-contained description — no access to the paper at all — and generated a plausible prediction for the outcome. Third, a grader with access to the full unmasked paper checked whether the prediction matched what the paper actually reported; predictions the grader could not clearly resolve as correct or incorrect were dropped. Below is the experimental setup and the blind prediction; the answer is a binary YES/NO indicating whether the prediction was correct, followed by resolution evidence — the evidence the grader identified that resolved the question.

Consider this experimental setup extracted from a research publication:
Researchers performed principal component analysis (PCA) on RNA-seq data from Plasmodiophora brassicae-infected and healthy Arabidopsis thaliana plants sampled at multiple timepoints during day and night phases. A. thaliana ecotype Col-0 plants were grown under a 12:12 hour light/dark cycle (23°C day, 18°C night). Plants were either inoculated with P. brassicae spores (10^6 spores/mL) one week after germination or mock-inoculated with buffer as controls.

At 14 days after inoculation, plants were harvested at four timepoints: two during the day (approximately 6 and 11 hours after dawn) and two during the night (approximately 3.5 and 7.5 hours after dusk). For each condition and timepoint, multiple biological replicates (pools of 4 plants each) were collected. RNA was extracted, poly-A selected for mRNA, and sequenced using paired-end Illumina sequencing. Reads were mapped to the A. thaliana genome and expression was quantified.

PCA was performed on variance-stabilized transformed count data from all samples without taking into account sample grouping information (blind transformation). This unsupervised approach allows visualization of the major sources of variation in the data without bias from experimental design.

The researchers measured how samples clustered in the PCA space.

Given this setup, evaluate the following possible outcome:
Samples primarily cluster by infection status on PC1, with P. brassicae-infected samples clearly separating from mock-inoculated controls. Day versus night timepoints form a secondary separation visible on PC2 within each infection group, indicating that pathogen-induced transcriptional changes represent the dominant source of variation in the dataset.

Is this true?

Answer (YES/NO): YES